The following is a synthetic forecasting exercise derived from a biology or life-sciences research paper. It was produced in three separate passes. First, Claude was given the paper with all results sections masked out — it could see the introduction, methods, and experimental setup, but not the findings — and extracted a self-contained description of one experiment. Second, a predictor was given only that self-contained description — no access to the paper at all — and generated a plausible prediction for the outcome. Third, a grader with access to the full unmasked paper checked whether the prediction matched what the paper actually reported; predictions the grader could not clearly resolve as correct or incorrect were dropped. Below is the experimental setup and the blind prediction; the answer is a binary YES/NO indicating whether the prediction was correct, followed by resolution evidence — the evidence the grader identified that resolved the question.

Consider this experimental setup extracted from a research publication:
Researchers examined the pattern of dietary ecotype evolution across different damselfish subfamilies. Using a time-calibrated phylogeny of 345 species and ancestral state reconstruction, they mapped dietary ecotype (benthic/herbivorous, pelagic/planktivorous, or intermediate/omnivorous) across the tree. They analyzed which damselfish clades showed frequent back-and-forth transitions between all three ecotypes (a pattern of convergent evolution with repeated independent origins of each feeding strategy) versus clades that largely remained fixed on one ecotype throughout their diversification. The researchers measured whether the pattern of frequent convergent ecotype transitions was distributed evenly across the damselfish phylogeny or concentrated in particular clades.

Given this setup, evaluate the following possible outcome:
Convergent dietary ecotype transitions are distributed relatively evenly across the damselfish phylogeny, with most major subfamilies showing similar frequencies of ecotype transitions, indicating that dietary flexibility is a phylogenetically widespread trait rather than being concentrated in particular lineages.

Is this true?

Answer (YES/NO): NO